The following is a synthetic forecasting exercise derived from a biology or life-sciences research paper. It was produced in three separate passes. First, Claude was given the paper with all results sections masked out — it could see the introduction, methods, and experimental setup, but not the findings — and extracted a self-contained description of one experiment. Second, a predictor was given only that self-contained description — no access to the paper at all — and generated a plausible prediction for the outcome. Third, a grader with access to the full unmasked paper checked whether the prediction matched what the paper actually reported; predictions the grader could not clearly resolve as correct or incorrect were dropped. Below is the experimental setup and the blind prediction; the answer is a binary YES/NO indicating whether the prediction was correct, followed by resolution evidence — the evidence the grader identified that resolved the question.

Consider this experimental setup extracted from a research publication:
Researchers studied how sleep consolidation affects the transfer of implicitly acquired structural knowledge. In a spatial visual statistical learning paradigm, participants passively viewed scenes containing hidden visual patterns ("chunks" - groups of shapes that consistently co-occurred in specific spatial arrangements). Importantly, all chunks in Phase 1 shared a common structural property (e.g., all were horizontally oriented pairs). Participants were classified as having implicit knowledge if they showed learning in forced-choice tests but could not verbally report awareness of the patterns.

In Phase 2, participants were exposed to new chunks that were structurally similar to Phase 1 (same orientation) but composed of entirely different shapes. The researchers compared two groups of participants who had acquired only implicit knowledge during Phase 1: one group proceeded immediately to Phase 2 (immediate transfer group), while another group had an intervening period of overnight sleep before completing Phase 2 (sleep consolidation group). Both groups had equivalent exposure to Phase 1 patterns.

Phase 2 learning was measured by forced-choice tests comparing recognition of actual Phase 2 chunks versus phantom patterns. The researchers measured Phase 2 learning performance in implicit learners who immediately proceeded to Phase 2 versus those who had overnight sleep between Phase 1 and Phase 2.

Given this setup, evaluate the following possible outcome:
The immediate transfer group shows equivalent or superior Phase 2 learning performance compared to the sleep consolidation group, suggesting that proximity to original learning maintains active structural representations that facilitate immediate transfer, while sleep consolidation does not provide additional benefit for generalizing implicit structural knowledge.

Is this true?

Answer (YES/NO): NO